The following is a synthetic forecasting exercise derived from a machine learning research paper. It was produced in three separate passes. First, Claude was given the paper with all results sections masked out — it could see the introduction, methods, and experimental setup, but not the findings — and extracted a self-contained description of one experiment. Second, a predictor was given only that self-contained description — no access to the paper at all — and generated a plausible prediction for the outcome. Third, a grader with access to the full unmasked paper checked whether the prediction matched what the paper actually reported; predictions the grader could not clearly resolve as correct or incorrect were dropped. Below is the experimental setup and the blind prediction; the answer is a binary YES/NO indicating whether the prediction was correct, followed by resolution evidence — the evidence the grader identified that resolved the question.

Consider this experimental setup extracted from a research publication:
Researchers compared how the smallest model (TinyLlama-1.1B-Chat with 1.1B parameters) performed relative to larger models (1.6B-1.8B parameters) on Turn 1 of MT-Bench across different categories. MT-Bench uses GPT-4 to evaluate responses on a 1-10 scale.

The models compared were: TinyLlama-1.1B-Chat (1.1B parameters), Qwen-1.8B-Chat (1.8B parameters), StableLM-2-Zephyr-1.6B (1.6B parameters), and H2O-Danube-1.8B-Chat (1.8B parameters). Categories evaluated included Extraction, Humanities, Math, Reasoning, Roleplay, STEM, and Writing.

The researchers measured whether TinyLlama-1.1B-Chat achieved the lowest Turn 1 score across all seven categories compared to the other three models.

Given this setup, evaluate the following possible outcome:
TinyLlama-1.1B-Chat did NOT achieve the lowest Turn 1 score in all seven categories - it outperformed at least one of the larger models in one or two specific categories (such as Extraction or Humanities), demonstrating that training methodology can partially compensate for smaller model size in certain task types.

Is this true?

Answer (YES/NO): YES